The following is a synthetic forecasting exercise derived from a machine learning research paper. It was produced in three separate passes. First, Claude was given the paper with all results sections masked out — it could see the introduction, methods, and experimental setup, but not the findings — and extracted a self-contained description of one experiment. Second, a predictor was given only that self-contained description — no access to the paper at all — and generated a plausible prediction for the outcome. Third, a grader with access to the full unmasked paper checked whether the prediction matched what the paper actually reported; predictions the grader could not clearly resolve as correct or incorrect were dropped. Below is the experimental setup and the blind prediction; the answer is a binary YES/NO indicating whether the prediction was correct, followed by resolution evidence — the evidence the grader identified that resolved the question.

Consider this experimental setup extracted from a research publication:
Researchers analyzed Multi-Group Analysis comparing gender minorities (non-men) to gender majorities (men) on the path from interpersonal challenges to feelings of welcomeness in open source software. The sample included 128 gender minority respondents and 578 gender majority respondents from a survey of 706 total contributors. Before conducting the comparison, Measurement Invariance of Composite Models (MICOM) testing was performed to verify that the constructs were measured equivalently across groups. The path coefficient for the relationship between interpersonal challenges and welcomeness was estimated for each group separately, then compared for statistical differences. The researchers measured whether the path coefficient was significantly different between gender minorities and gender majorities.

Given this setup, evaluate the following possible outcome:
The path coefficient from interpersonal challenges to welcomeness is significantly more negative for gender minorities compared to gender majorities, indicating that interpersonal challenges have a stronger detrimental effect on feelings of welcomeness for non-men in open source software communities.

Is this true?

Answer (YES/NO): YES